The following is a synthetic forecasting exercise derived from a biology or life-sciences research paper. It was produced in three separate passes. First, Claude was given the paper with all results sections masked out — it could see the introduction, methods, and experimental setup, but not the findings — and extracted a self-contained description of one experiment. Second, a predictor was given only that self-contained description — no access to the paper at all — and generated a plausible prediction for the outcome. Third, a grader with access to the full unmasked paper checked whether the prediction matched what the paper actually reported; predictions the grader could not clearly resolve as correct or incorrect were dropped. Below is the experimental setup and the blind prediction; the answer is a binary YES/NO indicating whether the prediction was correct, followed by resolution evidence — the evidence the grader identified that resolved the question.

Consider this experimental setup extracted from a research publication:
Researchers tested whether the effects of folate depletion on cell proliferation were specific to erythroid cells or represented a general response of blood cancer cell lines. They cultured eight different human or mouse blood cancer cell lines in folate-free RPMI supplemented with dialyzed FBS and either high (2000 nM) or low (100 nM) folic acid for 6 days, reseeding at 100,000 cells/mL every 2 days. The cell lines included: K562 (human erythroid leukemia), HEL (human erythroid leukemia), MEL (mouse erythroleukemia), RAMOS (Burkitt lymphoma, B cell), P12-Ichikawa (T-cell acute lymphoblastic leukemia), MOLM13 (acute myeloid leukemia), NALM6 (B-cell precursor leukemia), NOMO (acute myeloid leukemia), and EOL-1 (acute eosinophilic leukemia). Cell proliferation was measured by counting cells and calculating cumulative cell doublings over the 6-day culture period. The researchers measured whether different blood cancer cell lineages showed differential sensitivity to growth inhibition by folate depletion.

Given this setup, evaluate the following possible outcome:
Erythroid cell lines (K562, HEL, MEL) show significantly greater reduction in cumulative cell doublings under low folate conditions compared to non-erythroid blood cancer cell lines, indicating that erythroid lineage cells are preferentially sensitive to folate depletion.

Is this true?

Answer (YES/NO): NO